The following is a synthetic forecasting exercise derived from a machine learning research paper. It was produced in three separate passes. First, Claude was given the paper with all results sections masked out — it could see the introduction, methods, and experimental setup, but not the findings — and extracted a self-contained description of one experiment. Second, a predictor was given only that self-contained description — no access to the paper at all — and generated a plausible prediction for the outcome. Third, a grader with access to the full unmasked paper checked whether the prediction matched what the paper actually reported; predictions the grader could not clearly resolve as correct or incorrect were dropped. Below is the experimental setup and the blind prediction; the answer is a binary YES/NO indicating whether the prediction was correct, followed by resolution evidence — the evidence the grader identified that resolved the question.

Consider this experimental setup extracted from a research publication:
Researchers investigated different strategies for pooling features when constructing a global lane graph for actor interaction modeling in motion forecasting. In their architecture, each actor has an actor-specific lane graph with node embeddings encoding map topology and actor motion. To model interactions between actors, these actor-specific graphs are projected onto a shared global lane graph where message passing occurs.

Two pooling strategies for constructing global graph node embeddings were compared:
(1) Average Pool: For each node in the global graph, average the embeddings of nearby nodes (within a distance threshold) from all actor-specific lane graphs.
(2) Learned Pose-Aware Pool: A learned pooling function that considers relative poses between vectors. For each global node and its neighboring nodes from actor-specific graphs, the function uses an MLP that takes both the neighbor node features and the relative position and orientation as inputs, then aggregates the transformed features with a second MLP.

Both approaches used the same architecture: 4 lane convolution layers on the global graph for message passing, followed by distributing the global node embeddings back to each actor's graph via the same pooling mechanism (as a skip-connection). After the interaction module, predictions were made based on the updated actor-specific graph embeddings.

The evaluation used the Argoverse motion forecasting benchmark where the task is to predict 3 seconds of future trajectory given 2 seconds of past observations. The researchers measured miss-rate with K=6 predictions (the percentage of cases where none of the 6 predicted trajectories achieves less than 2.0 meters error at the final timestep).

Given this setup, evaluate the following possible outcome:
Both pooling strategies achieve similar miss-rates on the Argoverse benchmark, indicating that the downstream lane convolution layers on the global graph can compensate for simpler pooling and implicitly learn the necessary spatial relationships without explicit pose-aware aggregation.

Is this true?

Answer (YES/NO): NO